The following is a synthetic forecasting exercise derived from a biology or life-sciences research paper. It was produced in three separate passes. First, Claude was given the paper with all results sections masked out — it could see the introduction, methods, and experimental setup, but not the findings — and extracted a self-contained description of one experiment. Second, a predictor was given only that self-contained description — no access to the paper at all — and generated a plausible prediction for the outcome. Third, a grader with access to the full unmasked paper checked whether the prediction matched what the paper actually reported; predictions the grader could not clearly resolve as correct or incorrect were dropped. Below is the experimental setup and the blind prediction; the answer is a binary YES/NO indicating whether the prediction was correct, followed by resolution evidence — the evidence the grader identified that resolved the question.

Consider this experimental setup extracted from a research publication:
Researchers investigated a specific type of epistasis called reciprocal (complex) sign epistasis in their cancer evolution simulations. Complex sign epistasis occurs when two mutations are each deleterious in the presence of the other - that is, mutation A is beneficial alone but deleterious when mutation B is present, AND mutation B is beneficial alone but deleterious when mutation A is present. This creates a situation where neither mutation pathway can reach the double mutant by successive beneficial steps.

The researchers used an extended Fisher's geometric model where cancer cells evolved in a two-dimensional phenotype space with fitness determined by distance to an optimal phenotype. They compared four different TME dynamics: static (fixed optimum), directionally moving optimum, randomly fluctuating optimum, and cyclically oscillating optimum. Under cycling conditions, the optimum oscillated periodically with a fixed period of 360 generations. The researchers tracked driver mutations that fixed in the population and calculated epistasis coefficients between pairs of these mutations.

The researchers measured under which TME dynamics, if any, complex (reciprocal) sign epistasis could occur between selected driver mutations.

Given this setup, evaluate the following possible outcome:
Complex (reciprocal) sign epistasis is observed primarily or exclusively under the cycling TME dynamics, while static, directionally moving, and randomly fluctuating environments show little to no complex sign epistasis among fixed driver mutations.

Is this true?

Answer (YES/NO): YES